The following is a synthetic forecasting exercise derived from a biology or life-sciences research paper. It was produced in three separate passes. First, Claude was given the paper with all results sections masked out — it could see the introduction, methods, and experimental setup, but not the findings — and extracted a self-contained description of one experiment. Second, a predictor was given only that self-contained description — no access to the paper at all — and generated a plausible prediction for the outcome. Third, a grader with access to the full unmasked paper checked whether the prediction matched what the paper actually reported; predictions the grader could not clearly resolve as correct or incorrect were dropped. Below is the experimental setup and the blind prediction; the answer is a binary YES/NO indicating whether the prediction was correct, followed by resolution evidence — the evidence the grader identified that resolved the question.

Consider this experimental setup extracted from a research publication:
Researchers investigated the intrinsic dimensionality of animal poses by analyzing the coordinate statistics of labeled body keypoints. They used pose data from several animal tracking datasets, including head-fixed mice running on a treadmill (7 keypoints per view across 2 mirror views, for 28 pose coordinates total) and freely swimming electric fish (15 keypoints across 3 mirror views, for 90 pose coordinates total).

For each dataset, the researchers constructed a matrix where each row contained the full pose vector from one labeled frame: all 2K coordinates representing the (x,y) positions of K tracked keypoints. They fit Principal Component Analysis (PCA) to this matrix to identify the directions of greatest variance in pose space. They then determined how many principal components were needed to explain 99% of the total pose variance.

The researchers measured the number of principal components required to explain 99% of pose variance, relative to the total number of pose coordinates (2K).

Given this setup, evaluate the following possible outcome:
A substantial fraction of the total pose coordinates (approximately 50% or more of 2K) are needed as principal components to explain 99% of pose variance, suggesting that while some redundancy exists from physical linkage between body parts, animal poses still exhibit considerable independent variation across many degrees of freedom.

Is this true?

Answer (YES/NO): NO